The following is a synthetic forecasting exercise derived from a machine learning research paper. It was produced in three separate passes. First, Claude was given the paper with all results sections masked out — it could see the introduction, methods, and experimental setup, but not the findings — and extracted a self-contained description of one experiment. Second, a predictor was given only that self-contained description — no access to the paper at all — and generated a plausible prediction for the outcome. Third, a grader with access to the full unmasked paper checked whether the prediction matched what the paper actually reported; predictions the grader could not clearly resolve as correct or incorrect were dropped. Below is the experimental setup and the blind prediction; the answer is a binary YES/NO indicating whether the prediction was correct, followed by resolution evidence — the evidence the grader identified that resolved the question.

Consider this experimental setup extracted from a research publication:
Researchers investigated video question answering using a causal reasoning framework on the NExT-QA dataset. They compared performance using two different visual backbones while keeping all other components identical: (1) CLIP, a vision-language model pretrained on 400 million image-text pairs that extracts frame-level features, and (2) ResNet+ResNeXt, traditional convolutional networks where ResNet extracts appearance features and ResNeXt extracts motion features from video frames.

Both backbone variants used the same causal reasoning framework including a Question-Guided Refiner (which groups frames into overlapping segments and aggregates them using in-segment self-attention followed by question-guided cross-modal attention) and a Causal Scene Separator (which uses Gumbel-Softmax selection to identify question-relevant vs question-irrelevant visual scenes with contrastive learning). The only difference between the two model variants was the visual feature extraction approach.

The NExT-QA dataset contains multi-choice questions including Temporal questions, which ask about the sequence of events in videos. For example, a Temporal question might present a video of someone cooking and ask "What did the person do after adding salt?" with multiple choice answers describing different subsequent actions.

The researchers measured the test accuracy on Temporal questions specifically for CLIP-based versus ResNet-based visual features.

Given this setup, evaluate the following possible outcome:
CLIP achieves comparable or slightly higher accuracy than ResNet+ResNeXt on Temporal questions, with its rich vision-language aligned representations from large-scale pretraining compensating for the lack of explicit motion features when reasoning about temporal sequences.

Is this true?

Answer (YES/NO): NO